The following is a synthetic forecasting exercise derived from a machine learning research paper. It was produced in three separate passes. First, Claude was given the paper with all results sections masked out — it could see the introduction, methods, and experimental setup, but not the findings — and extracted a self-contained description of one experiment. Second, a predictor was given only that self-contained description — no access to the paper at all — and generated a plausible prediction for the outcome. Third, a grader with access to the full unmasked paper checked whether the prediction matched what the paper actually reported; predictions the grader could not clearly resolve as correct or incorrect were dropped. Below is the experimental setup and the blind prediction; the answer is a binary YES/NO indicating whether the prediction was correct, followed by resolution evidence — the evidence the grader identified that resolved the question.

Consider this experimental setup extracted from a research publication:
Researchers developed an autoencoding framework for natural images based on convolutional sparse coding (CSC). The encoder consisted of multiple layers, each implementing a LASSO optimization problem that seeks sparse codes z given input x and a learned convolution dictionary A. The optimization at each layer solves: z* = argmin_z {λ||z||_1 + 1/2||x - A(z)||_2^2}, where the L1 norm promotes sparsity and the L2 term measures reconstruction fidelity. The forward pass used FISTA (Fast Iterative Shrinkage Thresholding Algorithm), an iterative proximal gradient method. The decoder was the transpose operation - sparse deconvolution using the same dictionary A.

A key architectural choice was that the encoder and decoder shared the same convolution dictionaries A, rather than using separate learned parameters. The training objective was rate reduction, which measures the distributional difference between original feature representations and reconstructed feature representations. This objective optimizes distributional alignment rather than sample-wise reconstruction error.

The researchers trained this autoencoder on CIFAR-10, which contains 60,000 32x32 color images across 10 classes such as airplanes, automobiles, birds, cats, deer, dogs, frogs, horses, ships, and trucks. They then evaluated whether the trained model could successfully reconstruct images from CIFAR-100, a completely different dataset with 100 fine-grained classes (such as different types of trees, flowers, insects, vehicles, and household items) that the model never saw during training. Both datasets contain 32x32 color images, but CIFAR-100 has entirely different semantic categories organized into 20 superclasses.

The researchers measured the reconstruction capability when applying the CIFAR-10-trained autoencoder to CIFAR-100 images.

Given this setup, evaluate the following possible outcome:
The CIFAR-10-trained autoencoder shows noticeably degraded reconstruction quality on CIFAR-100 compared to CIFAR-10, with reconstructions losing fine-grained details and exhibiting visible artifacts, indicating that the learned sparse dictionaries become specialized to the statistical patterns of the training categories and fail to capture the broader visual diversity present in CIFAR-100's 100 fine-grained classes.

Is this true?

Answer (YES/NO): NO